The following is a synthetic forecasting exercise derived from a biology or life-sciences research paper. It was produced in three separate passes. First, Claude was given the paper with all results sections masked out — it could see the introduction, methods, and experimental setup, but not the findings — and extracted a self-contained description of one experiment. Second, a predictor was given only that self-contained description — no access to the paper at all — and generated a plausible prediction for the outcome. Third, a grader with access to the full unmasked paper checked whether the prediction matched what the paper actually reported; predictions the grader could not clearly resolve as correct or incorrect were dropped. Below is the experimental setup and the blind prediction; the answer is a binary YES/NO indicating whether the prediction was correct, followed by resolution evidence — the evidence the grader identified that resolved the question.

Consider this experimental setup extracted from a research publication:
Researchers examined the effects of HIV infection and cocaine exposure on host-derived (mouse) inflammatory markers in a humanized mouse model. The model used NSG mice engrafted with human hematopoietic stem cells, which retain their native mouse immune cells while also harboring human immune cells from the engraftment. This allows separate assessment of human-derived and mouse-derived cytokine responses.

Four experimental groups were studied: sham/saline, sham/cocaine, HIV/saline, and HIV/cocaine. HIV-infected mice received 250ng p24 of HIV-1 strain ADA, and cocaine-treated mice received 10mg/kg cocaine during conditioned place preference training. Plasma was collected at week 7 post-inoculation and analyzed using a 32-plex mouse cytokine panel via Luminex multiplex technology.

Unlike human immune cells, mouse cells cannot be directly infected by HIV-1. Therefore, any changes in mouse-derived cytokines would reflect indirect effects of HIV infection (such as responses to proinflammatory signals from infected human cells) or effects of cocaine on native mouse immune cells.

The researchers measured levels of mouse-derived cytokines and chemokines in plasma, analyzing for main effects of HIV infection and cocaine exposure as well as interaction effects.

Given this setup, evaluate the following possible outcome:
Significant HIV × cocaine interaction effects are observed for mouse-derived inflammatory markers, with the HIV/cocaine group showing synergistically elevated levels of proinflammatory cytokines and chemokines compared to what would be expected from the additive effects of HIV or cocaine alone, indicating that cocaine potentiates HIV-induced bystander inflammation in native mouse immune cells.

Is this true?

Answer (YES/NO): NO